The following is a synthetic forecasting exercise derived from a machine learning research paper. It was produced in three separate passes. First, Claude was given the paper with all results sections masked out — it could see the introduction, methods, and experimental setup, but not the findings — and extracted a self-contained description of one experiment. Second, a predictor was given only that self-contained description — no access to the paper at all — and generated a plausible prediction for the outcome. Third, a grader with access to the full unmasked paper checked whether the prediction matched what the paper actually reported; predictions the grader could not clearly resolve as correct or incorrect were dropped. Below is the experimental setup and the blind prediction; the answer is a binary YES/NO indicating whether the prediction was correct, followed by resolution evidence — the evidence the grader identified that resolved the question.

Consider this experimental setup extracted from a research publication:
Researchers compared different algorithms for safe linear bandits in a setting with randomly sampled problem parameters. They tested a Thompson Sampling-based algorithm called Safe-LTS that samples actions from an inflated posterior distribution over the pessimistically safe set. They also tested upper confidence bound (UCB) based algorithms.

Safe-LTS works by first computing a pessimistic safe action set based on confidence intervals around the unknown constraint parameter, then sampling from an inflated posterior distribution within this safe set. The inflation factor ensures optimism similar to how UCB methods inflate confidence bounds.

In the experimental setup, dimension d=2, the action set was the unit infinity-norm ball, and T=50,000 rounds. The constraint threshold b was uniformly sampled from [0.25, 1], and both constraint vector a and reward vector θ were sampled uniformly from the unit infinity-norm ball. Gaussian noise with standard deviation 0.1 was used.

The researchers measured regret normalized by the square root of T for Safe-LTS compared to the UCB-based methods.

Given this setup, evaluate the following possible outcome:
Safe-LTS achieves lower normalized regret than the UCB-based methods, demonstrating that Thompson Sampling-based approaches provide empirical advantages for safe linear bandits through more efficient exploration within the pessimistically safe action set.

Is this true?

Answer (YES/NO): NO